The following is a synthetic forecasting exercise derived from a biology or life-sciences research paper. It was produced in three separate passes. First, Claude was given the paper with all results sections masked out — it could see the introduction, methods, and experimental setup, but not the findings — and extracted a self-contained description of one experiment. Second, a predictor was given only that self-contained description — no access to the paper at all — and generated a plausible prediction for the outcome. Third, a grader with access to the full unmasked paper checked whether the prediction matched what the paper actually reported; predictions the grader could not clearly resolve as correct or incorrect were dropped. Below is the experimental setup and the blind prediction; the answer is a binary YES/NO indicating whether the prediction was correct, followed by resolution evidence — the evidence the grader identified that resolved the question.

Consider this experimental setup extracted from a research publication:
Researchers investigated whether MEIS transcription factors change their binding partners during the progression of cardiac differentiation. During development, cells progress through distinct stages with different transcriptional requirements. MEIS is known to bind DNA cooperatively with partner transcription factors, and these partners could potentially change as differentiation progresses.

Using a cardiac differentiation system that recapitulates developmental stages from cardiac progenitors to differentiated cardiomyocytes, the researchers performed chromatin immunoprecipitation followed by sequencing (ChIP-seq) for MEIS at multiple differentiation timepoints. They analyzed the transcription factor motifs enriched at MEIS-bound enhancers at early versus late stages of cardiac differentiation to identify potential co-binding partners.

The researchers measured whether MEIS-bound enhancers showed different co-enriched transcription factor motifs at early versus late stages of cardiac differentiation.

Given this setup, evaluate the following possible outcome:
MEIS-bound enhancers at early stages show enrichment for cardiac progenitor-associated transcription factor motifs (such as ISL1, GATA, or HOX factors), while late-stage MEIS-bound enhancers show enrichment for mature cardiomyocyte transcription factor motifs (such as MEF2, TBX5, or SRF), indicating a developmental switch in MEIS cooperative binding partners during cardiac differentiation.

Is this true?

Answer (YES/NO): NO